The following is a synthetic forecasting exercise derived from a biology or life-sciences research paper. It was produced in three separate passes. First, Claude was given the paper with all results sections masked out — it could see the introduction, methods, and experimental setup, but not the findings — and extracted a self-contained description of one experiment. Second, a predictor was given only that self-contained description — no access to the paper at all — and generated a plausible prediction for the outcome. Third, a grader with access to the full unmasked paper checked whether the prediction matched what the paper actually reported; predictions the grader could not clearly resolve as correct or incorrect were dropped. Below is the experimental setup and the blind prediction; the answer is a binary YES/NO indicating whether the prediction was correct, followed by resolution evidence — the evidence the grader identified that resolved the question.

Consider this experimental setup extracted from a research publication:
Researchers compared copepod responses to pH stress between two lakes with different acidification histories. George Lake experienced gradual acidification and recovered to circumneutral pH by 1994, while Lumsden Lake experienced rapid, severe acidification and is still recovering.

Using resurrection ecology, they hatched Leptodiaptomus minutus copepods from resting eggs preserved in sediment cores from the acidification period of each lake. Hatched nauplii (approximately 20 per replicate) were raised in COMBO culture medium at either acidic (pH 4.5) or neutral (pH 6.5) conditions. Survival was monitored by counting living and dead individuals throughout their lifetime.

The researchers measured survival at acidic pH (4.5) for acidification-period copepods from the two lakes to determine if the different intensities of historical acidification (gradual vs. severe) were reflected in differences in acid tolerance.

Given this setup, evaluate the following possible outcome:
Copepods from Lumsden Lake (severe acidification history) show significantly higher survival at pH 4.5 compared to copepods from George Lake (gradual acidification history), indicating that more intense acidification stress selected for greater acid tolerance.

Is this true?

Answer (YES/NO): NO